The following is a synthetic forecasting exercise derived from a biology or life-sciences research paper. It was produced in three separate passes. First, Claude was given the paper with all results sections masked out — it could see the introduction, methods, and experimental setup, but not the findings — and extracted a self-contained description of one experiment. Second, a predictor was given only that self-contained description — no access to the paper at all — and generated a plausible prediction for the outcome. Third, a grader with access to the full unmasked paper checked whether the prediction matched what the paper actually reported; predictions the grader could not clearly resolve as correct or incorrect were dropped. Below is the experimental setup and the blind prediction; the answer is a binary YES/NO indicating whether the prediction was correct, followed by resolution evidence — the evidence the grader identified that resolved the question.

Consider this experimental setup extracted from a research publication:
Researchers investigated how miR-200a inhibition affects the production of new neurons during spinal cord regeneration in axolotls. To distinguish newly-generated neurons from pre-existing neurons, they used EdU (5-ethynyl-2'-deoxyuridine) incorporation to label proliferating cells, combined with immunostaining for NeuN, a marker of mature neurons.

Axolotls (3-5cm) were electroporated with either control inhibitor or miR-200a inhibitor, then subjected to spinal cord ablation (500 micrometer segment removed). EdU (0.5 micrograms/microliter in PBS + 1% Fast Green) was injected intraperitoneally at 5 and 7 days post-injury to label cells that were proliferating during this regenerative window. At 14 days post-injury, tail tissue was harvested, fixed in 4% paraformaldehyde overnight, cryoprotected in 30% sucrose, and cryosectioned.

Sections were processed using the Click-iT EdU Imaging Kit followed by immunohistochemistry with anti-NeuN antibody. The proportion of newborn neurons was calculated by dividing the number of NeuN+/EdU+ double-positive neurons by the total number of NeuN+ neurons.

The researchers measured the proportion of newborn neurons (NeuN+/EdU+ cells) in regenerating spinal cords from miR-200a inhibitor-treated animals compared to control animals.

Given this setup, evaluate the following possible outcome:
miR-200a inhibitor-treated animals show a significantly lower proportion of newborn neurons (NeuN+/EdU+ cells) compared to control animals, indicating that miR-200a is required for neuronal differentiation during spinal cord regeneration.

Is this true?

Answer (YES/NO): YES